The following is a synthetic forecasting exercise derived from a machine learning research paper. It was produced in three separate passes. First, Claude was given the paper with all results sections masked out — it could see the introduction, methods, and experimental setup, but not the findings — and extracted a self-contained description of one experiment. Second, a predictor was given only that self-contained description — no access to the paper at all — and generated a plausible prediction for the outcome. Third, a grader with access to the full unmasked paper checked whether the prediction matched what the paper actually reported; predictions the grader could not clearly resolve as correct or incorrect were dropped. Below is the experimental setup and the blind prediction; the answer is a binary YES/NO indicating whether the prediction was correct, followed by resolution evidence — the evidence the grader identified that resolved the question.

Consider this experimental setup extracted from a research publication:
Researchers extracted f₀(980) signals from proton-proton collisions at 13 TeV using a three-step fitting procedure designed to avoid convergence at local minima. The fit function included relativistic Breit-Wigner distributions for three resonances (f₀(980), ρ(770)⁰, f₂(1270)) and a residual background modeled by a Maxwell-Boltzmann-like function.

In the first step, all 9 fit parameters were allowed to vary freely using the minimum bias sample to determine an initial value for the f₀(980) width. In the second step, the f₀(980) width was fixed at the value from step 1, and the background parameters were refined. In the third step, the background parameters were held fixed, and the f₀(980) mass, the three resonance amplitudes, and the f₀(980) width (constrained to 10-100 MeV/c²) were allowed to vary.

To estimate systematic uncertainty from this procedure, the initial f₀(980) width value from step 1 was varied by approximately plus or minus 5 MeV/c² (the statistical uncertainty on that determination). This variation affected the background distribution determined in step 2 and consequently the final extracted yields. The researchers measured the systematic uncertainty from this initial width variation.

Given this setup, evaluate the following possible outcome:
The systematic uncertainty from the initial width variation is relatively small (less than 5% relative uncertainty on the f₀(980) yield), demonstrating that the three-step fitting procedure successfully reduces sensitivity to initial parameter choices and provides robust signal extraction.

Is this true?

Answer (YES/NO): NO